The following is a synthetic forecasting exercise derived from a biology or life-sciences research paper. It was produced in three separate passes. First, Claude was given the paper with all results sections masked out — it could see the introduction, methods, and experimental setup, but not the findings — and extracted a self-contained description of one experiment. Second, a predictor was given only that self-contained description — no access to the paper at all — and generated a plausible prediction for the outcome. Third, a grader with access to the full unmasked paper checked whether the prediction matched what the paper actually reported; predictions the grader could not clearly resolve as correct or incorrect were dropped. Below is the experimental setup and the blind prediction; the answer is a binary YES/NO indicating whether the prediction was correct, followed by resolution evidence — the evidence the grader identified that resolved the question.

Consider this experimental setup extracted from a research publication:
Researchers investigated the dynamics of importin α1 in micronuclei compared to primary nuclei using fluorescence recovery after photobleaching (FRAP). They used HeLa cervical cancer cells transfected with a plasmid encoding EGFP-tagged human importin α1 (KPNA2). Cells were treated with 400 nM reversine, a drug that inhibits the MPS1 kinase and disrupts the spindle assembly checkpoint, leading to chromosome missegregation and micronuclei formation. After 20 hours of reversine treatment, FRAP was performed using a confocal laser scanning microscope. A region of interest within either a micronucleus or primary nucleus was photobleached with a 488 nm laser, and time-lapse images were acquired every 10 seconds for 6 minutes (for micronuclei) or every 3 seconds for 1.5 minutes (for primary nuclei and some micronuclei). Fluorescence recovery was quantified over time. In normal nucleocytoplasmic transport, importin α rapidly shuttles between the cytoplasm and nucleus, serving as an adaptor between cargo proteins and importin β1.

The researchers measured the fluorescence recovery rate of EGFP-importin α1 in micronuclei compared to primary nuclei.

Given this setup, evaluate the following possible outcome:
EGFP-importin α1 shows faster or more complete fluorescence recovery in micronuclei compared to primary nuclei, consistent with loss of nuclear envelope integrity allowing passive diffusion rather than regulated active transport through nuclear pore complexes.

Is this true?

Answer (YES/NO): NO